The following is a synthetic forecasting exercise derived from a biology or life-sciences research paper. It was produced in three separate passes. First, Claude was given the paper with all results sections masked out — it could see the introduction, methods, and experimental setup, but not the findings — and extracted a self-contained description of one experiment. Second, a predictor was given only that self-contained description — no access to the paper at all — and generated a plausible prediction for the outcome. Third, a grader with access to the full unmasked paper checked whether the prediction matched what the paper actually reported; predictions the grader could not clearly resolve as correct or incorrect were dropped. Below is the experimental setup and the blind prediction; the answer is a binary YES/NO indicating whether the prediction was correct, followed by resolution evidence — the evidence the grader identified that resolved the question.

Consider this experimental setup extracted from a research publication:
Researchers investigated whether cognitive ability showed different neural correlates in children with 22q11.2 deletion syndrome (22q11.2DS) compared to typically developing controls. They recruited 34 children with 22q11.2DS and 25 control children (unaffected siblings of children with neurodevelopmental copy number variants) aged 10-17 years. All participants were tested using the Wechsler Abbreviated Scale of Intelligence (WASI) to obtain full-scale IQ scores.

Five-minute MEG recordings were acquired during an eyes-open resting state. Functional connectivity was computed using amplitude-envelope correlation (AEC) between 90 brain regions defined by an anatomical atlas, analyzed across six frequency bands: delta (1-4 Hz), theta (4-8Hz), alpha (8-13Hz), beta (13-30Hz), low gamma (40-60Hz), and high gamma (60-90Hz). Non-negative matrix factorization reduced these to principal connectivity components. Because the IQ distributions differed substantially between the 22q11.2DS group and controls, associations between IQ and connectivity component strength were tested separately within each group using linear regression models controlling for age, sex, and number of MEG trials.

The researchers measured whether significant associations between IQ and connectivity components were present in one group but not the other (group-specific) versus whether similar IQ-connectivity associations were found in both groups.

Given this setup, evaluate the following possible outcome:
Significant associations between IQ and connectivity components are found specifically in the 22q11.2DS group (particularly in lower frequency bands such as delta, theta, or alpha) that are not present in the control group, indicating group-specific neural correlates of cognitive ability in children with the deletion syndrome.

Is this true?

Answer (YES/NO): NO